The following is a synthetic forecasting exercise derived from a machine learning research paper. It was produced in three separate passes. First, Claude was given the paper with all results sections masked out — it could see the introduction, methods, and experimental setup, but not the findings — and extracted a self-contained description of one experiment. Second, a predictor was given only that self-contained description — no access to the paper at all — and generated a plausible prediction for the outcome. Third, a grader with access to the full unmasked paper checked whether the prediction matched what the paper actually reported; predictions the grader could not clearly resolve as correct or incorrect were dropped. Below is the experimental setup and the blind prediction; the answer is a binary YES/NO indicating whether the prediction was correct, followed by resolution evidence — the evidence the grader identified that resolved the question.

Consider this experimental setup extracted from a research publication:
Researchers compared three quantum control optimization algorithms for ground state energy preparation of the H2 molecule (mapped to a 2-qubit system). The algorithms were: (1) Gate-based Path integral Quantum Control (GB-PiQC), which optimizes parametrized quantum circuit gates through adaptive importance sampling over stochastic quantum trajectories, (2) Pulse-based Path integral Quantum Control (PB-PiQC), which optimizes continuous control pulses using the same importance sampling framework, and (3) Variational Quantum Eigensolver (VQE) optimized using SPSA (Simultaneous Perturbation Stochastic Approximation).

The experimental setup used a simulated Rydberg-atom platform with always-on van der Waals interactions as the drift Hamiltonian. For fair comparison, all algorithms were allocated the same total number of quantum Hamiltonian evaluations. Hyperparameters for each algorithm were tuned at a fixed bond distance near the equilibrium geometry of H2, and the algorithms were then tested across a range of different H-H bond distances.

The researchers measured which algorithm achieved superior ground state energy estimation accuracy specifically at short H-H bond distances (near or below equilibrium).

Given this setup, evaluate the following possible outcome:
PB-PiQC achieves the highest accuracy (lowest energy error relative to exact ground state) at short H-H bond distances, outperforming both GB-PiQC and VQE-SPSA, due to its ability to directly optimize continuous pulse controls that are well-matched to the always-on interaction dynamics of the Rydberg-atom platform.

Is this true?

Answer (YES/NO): NO